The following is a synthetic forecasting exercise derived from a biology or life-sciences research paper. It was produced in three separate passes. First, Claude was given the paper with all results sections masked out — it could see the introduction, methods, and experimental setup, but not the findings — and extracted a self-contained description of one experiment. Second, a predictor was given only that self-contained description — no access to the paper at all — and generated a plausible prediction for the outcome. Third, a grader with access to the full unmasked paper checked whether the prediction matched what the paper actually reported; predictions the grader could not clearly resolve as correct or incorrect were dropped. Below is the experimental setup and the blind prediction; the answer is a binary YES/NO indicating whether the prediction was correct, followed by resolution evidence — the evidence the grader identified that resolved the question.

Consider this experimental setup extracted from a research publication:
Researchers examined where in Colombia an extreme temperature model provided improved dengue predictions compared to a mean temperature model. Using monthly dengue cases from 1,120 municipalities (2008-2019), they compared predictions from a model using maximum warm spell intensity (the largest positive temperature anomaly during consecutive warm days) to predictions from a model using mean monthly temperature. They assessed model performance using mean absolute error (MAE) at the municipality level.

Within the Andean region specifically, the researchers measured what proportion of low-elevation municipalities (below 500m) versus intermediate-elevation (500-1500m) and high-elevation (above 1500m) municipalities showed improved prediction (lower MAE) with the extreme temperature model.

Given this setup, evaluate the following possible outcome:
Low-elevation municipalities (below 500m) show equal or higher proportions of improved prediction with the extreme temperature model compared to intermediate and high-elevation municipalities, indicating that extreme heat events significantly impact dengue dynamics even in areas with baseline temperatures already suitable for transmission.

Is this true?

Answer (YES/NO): NO